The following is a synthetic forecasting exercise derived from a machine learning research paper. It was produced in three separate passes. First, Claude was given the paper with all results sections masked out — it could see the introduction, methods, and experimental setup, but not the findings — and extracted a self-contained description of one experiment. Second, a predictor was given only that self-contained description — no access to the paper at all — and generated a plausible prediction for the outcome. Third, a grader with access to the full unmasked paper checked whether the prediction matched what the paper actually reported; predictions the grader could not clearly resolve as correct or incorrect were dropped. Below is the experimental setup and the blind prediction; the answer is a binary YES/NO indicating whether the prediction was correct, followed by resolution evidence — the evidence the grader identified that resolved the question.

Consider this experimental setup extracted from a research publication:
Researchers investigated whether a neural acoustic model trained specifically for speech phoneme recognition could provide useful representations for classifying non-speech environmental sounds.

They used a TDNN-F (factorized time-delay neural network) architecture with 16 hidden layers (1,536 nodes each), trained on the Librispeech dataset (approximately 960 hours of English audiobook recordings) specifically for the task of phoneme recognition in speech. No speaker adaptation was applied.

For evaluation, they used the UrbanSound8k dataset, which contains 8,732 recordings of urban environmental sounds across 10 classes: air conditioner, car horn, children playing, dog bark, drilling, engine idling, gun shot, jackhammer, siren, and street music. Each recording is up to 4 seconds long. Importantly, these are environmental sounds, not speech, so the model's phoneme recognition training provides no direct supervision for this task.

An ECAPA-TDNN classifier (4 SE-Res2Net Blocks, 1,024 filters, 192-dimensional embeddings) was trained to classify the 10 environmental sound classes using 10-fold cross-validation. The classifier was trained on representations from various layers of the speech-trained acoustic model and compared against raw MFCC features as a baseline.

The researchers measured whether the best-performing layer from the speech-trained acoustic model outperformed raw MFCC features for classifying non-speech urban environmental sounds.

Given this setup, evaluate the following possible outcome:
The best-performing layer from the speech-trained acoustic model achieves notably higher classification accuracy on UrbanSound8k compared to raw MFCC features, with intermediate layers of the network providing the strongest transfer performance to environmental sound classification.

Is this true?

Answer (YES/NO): NO